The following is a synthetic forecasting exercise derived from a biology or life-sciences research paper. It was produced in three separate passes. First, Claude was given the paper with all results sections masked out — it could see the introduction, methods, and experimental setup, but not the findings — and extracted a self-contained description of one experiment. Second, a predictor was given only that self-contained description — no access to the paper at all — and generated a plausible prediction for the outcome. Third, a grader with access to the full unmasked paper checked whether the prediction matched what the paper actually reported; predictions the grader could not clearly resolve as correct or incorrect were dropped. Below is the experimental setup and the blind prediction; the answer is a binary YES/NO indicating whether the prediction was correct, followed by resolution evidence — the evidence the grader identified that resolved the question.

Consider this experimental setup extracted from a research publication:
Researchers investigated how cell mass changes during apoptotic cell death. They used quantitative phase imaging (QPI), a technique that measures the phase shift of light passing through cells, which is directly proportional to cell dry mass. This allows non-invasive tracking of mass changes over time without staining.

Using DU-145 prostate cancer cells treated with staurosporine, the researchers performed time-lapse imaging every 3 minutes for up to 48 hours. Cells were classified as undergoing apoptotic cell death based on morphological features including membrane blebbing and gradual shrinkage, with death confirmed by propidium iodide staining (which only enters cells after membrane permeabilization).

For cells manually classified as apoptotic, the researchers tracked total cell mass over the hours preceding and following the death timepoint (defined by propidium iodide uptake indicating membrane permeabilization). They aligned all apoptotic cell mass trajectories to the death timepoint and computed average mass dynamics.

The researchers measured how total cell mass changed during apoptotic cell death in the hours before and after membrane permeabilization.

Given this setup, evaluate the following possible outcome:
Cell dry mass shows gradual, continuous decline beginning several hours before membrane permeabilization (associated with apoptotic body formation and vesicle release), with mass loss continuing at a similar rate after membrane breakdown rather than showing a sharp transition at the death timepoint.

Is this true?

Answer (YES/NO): NO